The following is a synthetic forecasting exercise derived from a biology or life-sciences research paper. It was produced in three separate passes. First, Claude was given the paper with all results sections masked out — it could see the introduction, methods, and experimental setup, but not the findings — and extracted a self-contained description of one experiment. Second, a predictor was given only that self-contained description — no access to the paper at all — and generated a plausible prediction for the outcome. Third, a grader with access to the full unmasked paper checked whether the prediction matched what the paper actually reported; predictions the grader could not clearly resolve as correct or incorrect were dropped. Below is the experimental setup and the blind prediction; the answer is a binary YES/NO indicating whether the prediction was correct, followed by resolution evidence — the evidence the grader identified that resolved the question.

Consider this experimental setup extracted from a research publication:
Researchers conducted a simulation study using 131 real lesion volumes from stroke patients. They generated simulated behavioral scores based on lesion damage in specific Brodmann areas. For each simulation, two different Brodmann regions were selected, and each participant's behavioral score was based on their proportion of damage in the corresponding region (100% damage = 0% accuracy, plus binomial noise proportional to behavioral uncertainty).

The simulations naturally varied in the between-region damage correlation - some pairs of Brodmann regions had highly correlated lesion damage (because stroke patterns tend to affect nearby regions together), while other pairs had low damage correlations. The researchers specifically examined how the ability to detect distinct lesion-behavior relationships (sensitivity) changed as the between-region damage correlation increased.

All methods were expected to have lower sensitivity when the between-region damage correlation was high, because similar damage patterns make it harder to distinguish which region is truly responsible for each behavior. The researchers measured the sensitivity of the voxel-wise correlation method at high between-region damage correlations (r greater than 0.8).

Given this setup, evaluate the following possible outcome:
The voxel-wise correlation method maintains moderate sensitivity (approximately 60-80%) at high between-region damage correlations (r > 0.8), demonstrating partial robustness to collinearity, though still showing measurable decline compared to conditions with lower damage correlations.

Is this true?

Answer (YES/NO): NO